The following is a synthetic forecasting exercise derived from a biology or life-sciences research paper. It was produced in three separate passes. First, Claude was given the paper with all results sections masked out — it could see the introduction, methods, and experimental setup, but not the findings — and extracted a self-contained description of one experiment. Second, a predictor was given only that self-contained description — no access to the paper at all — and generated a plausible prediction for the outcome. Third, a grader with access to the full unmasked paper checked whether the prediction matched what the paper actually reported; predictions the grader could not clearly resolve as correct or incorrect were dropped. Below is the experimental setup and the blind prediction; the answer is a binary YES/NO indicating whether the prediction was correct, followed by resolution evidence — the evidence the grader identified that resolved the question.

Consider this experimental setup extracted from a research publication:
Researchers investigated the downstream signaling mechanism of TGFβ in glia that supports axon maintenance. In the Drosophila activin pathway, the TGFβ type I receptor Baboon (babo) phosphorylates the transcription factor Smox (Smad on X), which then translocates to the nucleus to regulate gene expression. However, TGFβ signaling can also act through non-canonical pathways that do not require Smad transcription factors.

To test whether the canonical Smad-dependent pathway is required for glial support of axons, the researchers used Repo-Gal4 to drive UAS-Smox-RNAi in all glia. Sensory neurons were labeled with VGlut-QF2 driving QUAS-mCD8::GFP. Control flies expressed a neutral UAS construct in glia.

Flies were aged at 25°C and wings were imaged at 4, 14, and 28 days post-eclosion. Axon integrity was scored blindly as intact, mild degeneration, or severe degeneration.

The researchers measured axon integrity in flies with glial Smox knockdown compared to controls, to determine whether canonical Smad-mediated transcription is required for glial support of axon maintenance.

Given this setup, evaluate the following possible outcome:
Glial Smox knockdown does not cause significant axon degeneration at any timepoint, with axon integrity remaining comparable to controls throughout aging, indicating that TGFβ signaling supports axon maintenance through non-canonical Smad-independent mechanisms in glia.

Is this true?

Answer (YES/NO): NO